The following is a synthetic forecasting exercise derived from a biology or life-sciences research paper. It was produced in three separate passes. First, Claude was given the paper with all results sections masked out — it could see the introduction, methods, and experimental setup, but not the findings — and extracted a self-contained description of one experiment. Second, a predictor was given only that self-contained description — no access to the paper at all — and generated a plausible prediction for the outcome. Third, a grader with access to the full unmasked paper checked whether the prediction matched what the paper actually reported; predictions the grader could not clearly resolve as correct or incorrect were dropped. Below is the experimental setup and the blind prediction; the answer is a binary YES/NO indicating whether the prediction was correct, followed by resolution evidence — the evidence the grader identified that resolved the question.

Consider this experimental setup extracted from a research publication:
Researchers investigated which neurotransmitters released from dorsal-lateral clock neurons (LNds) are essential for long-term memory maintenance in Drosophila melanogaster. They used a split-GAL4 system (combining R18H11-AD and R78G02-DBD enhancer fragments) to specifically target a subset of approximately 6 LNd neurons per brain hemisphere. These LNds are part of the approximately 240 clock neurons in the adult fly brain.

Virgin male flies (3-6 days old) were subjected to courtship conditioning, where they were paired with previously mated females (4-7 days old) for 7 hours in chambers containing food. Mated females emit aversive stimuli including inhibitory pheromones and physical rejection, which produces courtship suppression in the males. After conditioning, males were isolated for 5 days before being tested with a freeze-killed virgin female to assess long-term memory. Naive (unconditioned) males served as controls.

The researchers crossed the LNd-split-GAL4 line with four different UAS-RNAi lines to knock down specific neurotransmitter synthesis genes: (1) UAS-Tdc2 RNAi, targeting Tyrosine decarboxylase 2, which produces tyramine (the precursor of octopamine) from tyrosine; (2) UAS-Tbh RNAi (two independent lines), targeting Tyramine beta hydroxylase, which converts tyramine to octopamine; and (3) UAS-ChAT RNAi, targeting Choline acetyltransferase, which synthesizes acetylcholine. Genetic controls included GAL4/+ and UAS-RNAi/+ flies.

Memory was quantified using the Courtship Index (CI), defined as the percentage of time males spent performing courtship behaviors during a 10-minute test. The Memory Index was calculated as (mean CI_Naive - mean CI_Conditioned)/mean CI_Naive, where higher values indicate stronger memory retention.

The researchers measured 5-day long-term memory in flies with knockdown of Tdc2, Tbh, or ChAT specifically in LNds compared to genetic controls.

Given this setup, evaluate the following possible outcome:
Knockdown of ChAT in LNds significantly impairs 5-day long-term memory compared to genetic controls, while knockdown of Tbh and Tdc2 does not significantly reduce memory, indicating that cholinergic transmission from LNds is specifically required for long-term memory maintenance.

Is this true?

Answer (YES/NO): NO